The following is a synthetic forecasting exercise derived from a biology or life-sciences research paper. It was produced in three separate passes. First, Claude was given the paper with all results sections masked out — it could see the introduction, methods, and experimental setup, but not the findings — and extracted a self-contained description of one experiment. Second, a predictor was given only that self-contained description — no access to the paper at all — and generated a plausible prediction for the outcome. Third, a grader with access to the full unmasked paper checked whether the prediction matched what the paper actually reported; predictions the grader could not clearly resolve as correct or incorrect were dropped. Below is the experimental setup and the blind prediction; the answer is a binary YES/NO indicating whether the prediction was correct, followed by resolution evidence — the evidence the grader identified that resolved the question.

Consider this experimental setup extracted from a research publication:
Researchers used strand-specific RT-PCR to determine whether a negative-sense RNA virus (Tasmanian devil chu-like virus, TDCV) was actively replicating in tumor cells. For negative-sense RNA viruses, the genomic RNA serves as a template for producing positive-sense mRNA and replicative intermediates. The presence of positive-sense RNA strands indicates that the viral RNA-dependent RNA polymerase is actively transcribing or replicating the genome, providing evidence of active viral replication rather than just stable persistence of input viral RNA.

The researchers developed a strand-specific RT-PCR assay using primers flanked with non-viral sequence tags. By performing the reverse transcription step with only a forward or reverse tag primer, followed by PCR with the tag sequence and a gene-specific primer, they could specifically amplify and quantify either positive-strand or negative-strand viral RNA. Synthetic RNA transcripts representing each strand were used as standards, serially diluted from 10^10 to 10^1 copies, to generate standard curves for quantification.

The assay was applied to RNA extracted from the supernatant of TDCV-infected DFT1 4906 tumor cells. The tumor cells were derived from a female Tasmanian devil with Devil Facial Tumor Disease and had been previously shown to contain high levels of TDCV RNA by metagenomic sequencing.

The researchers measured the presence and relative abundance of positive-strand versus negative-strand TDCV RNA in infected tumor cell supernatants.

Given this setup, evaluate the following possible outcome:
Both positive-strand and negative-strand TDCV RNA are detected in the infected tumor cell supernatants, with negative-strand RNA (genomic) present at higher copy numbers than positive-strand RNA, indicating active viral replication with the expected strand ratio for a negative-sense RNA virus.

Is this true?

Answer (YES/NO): YES